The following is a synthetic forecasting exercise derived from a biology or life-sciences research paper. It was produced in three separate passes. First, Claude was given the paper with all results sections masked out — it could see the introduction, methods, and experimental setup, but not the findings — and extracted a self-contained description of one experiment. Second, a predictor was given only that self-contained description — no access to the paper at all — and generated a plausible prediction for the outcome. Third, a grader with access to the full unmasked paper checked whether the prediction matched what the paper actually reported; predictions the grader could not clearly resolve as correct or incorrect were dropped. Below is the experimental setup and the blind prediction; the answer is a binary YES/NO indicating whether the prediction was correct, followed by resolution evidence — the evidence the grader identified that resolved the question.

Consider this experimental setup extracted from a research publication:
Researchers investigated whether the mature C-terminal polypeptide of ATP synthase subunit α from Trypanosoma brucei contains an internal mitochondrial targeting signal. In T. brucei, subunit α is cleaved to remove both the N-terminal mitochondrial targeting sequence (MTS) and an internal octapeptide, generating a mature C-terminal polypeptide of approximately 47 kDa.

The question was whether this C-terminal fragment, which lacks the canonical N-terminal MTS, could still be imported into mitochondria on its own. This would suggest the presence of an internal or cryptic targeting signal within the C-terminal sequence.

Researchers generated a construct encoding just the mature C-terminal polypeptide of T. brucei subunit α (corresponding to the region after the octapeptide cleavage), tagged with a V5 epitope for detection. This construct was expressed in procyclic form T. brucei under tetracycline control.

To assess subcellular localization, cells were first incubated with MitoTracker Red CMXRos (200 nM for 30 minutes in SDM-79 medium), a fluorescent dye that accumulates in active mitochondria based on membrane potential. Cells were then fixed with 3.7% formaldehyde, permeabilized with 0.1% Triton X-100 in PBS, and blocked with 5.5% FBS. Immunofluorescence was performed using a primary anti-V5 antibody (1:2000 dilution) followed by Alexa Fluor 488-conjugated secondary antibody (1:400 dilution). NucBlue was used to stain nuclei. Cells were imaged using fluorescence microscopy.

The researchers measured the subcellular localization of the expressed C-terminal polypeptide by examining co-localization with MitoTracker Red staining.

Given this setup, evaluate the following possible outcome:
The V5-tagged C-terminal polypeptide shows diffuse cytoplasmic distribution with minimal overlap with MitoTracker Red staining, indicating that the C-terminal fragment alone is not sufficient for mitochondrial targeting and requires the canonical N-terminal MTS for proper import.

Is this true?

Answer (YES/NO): NO